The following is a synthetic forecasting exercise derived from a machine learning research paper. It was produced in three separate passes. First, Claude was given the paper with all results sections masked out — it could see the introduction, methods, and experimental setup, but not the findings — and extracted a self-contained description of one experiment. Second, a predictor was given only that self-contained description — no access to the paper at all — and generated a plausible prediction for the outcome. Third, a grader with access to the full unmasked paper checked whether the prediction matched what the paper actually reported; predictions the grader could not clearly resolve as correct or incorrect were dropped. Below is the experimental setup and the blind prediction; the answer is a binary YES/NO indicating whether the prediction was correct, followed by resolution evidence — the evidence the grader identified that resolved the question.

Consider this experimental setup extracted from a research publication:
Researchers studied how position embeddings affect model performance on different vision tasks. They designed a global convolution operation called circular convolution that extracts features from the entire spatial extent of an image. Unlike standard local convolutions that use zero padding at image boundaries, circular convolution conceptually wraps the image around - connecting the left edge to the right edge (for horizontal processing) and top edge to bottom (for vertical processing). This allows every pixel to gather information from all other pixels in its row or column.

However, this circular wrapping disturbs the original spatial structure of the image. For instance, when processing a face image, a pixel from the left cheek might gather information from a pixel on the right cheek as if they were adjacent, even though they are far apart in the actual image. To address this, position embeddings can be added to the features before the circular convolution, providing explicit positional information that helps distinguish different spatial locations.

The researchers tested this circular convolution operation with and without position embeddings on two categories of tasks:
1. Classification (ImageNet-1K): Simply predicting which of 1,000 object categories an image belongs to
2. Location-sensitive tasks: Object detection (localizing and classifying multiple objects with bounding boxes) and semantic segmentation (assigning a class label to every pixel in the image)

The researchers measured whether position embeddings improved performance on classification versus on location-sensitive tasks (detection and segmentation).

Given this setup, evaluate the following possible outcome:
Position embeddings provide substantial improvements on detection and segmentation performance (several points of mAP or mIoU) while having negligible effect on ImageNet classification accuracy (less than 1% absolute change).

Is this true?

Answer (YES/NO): NO